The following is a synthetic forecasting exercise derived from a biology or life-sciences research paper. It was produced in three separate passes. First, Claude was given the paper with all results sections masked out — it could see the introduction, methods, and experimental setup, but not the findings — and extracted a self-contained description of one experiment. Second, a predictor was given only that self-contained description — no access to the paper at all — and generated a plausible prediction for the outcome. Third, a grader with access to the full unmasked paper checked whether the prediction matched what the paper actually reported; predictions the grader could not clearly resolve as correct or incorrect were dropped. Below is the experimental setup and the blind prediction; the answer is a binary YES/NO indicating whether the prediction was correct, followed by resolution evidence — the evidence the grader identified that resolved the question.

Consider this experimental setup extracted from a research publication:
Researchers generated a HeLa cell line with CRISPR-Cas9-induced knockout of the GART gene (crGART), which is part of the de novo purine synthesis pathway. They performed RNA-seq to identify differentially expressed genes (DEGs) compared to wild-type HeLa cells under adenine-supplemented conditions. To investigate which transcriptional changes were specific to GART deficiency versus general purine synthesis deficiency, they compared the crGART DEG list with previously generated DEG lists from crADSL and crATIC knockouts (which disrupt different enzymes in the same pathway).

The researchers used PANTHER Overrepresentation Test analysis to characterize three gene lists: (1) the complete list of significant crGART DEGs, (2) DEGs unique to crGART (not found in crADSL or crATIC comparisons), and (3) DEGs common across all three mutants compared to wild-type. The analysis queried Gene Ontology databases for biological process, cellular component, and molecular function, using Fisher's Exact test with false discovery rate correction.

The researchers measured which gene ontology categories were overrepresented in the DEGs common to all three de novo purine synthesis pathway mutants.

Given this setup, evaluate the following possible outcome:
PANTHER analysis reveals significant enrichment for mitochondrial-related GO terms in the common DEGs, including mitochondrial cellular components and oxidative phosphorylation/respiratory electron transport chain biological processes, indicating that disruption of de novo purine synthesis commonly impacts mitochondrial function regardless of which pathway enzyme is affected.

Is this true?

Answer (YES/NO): NO